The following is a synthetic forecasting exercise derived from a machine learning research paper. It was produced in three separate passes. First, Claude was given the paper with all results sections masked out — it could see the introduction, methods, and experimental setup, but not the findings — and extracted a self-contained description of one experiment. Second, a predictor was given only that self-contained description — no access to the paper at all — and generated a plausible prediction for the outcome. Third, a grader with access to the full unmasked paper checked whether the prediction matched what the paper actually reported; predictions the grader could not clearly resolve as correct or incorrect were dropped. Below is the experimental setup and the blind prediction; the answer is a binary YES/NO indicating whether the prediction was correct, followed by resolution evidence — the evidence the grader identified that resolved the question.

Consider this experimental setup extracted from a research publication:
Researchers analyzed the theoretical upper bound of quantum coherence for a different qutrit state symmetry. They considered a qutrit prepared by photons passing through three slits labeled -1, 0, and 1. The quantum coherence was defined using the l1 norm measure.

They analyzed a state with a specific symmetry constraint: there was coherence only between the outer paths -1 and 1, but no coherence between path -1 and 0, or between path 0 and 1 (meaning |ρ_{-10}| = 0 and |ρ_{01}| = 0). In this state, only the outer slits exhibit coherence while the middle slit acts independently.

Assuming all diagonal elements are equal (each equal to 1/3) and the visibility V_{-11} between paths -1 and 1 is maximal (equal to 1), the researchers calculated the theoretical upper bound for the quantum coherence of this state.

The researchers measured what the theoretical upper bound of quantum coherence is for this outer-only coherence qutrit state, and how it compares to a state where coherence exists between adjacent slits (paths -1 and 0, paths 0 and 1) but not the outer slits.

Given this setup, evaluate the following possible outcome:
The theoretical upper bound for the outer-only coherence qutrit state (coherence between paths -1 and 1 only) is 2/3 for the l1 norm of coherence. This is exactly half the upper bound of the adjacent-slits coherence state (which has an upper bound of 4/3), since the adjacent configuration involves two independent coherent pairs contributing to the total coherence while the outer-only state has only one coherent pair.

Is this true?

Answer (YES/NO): NO